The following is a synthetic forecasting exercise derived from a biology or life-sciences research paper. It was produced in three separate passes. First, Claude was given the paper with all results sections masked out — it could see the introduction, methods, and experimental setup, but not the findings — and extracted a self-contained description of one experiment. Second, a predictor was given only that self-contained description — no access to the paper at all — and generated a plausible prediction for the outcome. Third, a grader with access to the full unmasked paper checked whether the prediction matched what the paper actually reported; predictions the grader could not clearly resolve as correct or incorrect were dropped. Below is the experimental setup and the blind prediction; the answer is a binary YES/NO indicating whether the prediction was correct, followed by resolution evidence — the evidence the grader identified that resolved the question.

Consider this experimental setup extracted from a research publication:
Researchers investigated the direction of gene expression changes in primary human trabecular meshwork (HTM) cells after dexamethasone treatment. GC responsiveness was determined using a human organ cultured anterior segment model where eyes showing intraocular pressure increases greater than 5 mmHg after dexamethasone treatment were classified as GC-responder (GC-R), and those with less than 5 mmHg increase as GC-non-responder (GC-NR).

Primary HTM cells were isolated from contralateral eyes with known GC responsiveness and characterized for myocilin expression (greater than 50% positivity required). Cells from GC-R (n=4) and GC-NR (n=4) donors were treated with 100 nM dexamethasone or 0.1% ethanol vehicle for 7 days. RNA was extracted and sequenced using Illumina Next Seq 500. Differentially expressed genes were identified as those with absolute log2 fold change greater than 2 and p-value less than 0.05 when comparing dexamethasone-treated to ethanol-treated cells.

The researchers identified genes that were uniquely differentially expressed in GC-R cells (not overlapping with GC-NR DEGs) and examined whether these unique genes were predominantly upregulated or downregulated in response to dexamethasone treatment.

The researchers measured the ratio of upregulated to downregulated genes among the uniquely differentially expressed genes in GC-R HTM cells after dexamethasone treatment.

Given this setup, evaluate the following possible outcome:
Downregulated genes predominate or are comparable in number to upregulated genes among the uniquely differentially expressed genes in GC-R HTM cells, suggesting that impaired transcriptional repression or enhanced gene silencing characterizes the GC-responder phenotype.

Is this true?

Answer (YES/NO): YES